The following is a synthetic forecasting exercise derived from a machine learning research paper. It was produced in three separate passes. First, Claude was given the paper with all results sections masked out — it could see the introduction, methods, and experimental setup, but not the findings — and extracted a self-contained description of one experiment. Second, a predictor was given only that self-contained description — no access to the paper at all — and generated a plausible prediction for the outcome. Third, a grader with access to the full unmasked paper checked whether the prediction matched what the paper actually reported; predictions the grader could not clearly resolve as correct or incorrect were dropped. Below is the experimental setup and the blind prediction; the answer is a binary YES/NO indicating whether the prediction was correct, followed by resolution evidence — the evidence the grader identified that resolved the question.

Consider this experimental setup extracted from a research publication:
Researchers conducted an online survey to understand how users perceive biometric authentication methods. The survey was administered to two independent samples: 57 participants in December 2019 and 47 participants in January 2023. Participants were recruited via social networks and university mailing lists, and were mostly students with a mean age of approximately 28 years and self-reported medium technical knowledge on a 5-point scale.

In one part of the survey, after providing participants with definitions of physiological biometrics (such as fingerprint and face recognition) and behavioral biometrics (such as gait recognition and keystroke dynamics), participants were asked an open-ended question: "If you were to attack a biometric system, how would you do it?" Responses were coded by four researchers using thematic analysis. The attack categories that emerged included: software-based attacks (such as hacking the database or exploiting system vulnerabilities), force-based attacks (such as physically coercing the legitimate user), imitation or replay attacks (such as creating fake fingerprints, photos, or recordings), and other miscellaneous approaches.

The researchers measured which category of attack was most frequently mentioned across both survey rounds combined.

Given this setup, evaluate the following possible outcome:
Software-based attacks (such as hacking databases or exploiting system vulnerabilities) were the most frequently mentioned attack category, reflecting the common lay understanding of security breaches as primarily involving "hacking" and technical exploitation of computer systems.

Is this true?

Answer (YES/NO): NO